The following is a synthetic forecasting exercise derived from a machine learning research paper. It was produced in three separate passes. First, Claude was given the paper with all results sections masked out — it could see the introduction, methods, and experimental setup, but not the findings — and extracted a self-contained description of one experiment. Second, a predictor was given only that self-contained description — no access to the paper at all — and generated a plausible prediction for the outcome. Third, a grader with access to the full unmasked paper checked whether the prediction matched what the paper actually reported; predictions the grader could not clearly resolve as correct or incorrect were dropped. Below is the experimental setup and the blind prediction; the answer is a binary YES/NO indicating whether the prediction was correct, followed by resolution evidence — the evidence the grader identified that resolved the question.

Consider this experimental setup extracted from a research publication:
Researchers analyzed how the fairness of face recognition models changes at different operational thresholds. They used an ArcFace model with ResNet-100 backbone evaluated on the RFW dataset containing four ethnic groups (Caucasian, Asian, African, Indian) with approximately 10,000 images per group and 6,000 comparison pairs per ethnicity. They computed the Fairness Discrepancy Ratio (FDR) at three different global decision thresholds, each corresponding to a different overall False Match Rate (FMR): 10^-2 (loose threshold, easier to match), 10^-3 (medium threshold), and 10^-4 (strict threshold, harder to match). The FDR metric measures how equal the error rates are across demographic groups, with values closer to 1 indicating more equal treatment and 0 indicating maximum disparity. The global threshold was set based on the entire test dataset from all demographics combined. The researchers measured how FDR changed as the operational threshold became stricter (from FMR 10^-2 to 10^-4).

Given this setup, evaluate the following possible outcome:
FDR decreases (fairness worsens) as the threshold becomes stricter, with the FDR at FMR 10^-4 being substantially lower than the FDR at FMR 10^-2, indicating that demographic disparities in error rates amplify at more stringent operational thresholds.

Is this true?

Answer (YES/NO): NO